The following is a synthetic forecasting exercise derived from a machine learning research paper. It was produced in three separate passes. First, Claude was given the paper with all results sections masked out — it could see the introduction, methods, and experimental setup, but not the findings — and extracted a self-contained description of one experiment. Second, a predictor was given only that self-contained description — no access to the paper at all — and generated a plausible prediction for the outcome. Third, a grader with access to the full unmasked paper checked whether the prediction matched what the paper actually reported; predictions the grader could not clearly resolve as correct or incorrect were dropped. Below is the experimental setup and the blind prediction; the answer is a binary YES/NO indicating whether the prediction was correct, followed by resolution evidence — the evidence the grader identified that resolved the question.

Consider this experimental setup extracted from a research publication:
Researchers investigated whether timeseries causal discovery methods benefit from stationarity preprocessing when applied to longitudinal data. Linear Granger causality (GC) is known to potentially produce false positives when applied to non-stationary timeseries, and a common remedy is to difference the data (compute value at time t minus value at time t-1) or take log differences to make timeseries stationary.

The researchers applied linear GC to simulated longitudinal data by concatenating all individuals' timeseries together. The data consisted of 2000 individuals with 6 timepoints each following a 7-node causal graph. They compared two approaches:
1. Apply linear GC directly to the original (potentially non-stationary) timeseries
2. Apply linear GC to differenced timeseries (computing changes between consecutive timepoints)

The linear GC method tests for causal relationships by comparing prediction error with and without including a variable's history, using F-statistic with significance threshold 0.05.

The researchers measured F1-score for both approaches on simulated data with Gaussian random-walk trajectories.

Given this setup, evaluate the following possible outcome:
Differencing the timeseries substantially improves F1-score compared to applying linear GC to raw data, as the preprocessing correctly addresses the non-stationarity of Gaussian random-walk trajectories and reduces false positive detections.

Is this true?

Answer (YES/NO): NO